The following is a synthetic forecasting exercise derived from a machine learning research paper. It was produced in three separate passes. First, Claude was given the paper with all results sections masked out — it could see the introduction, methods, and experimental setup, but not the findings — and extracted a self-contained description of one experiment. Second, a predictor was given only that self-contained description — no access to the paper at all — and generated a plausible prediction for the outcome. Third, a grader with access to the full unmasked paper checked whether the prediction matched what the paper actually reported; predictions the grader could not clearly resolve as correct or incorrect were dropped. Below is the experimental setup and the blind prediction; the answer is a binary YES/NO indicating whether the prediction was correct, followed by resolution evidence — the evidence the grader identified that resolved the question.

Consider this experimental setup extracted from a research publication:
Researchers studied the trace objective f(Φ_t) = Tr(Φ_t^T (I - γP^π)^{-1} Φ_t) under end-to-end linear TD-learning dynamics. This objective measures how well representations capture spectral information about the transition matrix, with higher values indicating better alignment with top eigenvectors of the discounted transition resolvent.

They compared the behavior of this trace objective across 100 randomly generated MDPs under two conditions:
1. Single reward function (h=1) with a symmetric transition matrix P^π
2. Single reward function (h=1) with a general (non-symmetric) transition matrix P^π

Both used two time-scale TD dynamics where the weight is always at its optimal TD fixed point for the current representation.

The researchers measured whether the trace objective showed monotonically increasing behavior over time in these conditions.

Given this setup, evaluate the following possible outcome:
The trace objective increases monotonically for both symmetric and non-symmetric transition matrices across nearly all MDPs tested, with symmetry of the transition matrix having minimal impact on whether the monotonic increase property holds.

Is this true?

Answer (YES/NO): NO